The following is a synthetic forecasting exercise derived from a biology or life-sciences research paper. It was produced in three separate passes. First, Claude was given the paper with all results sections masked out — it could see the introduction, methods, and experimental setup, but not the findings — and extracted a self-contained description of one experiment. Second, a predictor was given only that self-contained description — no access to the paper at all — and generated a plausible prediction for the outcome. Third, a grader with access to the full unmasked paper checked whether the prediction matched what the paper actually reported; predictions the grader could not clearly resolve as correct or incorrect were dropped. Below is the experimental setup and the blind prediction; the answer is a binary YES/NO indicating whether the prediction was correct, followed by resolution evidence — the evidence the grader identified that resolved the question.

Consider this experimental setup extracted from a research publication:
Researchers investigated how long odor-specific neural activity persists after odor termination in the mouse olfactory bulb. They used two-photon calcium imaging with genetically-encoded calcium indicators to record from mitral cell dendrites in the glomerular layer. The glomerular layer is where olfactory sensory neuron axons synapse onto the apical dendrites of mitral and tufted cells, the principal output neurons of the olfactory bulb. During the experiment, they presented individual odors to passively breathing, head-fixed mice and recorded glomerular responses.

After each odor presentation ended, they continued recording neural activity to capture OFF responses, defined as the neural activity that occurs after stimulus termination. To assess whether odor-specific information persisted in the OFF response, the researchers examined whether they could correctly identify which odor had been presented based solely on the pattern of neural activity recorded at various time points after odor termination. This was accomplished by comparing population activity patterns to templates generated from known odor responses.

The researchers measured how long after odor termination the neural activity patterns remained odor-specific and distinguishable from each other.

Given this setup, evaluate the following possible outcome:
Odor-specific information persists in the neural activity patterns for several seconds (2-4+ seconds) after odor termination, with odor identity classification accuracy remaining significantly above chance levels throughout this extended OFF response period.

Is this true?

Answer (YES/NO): YES